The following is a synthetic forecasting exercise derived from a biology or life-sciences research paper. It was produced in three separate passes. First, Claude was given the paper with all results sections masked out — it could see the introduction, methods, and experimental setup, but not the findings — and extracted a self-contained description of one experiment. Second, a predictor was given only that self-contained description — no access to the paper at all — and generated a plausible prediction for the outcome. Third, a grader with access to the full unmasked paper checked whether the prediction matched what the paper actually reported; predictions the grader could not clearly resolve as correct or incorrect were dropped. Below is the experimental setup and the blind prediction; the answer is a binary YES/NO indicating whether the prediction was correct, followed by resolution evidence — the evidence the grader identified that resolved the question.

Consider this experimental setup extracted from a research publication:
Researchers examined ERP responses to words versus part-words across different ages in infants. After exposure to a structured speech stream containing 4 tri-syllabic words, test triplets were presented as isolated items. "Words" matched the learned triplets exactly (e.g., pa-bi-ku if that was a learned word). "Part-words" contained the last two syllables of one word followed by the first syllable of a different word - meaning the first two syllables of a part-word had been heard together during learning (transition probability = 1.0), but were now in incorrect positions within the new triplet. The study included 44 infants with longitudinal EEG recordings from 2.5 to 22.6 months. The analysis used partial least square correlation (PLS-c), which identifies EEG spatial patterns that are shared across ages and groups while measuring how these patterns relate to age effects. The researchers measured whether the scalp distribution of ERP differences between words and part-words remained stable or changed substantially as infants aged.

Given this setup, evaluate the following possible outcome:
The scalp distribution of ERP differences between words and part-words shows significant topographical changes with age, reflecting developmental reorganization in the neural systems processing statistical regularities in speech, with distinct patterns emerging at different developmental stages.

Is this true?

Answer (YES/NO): NO